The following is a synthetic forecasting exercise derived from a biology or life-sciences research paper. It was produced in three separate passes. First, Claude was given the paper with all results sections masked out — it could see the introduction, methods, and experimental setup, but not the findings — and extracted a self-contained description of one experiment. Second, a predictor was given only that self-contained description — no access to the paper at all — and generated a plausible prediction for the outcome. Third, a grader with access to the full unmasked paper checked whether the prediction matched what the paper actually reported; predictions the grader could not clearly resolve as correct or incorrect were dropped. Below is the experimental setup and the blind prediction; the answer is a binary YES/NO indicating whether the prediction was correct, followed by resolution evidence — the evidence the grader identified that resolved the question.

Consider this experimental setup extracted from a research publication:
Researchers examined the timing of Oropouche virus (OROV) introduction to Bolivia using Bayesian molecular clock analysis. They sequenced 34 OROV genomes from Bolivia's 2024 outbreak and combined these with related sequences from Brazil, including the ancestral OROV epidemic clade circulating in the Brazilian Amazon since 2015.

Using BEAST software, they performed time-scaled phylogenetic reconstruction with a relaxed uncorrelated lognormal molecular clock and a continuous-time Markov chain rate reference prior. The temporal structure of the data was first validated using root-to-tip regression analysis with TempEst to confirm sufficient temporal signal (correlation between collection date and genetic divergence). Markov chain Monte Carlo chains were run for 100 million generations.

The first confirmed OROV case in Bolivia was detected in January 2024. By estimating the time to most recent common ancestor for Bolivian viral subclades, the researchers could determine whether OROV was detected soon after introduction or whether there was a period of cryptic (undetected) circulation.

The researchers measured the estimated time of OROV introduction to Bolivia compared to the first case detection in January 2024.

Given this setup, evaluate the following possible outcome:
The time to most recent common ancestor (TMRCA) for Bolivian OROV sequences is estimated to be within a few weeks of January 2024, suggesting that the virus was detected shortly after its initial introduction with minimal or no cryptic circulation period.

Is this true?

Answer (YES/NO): NO